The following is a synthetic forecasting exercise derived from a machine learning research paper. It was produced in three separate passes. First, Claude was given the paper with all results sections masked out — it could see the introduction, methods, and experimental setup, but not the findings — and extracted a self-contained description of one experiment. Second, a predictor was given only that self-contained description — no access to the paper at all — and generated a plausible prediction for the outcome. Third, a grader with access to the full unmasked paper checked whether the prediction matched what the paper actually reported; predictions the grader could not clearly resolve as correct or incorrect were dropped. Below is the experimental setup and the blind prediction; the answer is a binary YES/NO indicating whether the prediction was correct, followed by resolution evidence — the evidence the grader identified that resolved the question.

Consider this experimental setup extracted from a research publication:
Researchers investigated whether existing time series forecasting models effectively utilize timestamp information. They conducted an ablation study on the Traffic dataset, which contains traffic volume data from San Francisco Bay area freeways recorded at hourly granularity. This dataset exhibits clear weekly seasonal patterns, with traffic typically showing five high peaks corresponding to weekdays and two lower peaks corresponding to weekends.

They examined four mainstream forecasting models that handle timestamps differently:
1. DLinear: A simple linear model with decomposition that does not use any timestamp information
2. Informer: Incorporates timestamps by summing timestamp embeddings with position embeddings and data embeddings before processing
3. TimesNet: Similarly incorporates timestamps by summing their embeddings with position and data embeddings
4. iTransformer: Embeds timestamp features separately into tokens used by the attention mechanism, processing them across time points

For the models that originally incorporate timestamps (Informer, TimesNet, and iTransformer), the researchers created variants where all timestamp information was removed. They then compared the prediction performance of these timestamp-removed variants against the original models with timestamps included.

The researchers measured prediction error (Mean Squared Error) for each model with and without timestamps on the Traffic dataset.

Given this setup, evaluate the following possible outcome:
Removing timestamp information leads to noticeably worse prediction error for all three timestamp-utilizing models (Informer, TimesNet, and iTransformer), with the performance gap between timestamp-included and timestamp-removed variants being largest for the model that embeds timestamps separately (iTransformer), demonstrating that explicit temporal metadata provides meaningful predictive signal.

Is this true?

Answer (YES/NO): NO